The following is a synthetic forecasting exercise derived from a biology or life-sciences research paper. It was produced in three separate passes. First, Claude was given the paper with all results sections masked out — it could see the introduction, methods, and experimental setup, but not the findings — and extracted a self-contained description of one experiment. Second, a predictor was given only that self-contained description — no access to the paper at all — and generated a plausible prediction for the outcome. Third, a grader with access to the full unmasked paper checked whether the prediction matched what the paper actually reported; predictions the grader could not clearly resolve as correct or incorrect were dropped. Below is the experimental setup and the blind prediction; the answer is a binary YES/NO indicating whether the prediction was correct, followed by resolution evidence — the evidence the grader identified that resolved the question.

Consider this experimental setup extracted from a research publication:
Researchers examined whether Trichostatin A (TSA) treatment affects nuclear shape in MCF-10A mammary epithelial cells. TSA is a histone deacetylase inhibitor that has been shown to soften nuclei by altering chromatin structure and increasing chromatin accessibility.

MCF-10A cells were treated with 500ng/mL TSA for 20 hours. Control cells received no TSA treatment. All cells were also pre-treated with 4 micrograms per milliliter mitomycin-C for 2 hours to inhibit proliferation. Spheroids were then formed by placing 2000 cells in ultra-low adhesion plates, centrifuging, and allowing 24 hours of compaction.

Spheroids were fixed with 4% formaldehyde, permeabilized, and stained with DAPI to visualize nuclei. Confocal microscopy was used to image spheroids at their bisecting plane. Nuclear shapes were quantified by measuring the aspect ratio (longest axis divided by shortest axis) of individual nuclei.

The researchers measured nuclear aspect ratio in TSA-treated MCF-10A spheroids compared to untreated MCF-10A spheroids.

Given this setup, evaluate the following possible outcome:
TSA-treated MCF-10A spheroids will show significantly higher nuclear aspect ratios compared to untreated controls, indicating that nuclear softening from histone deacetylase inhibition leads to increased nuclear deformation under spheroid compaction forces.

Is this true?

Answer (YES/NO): YES